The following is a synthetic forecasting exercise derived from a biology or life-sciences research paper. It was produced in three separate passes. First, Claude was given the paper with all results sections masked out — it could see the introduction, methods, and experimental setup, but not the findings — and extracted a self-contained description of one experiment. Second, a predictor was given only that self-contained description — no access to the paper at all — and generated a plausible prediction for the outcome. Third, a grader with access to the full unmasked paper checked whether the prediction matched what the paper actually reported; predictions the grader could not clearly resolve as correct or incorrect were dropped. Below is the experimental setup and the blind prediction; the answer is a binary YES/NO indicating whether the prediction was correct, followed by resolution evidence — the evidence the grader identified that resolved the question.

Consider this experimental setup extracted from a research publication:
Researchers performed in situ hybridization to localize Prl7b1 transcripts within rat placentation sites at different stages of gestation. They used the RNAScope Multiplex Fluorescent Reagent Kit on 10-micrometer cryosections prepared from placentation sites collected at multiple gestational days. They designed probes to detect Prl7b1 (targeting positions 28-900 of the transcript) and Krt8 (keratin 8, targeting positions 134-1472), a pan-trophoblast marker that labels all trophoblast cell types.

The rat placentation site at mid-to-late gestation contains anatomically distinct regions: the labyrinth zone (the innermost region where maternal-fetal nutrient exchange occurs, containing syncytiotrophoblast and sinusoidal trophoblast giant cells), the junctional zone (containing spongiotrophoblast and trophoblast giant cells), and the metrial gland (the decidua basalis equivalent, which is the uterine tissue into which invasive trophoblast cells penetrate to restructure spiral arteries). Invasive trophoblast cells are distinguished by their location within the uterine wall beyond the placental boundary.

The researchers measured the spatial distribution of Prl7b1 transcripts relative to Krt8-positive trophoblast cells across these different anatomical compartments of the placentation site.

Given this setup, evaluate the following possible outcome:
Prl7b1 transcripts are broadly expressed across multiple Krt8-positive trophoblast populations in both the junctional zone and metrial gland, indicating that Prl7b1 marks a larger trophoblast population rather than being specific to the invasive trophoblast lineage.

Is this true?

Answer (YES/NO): NO